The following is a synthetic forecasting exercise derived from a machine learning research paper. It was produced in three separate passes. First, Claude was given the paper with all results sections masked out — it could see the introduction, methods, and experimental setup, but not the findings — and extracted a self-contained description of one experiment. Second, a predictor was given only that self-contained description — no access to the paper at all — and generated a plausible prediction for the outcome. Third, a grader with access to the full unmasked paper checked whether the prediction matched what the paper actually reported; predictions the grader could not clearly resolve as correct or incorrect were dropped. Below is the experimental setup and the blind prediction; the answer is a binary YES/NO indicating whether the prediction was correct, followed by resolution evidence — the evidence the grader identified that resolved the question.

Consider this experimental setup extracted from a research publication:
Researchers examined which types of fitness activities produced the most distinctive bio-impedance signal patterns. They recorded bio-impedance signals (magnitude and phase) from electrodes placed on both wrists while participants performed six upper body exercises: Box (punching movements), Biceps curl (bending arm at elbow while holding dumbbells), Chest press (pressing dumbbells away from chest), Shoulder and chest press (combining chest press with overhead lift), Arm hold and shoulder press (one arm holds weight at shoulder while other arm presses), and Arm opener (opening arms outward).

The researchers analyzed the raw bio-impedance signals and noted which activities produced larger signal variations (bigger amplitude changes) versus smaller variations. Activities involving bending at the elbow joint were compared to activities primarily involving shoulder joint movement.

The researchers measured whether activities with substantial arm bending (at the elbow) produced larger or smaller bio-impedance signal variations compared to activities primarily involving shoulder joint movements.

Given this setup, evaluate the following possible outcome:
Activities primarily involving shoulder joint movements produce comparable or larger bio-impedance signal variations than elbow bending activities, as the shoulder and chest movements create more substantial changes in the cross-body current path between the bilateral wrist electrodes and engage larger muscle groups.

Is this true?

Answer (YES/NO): NO